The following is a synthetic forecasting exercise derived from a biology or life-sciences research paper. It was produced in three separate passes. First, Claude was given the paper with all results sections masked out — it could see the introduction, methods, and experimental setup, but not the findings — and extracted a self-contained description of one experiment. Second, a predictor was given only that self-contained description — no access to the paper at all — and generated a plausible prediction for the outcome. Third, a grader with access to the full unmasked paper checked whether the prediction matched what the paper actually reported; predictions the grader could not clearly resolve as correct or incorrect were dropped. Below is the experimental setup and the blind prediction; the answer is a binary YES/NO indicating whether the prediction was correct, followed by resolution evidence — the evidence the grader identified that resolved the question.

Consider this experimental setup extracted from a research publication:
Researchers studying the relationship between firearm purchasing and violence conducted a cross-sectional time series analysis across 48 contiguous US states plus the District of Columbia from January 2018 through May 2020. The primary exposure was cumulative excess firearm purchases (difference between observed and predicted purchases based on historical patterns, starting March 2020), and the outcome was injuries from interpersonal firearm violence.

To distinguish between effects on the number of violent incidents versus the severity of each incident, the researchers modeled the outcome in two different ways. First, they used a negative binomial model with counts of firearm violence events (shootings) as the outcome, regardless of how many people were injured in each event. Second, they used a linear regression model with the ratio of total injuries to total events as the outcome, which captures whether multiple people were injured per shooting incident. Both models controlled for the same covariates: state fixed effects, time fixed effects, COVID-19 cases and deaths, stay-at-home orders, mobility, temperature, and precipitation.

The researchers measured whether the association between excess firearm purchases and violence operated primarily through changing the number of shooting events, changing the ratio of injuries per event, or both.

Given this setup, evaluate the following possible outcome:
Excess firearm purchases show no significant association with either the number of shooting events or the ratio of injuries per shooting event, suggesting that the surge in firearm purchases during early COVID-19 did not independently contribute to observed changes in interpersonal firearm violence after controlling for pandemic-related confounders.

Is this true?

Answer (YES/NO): NO